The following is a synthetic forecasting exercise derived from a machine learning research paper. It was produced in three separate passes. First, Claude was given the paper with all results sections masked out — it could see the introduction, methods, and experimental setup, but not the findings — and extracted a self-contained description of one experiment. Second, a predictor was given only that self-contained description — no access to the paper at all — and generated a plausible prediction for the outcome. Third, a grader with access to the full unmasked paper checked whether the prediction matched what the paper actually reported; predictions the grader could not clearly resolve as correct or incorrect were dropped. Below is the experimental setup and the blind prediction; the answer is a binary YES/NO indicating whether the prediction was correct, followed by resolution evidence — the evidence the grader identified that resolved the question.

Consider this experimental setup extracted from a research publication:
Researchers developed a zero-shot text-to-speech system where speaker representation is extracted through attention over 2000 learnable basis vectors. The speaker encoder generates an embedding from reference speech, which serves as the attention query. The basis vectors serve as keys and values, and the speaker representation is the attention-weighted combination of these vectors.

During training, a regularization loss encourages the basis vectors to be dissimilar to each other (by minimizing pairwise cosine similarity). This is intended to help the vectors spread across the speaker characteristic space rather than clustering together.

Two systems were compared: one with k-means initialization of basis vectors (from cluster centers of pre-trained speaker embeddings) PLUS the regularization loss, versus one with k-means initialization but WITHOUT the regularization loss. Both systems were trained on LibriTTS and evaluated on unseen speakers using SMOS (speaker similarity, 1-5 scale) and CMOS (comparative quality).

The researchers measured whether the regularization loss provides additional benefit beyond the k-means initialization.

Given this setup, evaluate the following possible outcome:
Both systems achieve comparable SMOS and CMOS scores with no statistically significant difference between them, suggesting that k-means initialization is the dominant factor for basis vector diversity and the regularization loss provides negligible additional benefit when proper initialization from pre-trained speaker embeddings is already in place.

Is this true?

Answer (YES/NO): NO